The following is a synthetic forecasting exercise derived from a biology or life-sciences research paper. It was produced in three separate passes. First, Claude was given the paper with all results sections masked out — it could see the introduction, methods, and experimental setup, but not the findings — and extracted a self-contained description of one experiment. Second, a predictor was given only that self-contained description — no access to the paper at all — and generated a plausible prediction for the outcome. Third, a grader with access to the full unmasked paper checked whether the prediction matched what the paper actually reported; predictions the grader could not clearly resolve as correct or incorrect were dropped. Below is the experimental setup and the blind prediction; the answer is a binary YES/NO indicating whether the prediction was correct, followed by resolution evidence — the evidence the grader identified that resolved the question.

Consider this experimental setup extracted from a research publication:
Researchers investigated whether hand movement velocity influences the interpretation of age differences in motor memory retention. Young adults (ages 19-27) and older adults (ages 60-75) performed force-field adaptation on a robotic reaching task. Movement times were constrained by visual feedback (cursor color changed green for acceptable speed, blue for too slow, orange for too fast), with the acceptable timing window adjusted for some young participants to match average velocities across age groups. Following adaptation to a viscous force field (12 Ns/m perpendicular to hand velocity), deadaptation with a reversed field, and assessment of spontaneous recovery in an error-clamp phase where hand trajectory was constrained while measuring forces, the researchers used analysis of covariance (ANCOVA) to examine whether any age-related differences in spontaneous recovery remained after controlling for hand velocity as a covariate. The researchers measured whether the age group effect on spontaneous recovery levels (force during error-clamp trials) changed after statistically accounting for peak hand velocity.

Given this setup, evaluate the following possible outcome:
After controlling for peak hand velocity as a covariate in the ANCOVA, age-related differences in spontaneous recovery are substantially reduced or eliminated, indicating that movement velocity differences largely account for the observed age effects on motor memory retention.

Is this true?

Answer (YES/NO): NO